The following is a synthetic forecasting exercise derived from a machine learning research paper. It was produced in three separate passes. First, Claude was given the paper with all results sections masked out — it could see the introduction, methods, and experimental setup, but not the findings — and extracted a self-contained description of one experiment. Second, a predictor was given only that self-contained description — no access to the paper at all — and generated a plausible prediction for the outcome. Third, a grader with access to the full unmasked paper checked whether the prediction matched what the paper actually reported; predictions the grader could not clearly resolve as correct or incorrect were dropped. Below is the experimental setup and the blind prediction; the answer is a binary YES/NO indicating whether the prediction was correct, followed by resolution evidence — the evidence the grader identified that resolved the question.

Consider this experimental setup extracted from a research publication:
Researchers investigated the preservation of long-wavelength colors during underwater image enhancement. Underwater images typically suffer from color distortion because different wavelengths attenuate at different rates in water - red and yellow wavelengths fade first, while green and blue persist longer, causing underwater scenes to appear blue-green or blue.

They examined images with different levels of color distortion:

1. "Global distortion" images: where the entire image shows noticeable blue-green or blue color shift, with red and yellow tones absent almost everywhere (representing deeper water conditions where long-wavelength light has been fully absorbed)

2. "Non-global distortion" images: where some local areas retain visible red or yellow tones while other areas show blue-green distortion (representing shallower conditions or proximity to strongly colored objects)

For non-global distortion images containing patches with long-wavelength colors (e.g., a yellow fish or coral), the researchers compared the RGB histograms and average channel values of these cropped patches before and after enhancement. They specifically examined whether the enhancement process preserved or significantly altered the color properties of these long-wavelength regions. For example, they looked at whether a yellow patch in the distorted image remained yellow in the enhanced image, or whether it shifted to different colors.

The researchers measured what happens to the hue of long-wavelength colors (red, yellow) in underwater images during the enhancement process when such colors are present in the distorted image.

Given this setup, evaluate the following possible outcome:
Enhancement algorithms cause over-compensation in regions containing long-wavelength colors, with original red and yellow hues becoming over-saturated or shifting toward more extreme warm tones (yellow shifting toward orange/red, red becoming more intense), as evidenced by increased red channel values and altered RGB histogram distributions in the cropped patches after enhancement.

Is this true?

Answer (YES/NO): NO